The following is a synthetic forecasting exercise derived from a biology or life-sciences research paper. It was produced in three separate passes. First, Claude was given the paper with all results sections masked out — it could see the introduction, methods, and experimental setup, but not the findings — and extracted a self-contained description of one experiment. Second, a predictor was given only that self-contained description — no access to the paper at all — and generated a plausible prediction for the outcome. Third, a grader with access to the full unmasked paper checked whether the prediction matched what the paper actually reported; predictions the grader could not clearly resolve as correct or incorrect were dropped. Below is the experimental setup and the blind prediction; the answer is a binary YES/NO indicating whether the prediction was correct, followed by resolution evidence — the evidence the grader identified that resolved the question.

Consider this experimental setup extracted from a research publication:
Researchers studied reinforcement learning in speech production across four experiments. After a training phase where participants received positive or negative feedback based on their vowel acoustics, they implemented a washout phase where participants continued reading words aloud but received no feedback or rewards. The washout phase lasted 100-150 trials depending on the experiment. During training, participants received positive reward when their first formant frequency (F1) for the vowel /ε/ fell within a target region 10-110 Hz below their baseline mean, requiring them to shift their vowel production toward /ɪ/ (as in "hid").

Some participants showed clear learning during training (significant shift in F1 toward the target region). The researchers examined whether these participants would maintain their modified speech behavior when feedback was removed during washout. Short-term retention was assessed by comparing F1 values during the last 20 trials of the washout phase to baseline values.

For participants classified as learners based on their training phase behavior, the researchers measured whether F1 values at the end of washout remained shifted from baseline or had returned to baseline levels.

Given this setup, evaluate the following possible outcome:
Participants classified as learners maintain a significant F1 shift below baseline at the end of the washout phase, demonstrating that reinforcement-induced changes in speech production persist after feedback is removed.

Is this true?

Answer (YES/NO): YES